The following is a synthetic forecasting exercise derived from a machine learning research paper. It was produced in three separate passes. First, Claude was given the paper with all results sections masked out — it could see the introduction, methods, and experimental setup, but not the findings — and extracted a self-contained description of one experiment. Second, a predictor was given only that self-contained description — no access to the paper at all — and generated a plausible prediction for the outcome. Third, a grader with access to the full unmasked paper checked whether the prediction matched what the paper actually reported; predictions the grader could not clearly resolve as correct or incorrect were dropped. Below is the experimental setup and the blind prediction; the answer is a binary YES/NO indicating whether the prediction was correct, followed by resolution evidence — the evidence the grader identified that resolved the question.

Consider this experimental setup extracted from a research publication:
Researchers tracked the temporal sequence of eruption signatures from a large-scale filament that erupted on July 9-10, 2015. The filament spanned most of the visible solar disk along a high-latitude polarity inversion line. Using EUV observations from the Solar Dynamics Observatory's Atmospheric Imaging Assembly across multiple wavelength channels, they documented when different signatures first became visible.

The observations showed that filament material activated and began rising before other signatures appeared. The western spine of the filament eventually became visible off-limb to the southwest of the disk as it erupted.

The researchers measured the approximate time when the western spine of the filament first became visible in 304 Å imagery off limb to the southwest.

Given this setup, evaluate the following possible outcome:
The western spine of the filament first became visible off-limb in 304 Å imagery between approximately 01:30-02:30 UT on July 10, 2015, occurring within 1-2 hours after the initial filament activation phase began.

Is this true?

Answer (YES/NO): NO